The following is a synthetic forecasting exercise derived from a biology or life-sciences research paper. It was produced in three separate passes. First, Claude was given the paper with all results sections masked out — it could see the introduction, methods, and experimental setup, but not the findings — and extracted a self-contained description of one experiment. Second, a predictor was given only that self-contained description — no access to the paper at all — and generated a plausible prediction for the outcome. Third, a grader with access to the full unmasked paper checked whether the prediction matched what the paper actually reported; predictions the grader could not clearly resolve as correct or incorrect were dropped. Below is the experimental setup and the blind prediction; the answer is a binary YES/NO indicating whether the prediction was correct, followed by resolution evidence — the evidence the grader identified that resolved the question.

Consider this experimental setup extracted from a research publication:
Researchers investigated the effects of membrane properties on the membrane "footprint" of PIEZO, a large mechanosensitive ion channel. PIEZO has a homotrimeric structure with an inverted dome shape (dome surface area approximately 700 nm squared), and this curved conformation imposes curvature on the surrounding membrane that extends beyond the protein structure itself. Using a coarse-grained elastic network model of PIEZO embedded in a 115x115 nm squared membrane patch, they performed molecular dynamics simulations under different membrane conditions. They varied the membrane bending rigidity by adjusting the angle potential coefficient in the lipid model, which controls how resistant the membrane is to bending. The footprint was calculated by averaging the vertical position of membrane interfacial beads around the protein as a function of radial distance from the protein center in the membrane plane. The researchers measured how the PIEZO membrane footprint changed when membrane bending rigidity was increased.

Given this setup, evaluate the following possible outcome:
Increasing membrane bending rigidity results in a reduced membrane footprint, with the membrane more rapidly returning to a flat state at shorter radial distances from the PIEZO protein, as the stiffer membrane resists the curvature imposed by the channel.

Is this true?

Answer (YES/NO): YES